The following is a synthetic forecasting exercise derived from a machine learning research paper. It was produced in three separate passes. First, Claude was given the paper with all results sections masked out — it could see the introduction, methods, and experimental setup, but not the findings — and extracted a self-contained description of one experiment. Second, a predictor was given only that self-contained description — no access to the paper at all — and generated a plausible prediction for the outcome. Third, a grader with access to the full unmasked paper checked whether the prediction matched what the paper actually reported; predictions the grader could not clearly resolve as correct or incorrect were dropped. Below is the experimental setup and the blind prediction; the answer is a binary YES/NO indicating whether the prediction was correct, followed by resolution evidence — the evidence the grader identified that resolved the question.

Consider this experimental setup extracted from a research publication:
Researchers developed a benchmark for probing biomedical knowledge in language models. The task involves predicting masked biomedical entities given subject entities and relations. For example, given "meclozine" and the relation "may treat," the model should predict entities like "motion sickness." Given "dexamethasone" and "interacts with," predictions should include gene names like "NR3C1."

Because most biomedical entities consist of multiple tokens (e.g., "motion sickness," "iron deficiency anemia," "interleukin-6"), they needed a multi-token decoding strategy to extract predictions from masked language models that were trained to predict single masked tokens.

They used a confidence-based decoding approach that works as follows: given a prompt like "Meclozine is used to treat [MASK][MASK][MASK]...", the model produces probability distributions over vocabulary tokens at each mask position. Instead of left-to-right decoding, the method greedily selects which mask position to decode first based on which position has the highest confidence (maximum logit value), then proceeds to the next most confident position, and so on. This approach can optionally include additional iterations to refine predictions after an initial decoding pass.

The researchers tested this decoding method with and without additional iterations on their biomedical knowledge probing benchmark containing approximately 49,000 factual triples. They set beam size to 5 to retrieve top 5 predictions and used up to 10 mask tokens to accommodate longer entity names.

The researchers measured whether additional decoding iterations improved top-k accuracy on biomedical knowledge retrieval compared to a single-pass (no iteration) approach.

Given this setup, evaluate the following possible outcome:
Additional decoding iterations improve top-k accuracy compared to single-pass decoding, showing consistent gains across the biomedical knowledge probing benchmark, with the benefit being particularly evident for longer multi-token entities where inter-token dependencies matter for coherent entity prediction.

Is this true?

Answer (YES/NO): NO